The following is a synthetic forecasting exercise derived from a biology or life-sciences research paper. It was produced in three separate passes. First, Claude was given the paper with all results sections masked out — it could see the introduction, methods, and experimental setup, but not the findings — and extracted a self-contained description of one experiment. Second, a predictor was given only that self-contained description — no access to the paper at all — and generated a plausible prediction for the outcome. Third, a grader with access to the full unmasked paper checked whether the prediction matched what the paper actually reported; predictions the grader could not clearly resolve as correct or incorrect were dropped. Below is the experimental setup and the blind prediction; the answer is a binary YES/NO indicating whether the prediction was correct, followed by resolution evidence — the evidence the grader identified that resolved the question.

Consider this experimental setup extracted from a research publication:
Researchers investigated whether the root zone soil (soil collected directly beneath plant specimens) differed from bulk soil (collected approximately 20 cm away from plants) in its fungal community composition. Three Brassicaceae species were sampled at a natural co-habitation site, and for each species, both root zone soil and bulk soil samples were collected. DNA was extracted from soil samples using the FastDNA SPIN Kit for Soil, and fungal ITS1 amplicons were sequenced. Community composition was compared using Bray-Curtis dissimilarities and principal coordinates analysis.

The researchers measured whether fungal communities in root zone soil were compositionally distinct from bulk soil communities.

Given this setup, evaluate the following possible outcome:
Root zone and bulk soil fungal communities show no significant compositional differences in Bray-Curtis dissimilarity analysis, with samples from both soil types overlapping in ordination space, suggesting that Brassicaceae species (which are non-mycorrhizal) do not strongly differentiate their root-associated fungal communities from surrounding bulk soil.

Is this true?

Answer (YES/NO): YES